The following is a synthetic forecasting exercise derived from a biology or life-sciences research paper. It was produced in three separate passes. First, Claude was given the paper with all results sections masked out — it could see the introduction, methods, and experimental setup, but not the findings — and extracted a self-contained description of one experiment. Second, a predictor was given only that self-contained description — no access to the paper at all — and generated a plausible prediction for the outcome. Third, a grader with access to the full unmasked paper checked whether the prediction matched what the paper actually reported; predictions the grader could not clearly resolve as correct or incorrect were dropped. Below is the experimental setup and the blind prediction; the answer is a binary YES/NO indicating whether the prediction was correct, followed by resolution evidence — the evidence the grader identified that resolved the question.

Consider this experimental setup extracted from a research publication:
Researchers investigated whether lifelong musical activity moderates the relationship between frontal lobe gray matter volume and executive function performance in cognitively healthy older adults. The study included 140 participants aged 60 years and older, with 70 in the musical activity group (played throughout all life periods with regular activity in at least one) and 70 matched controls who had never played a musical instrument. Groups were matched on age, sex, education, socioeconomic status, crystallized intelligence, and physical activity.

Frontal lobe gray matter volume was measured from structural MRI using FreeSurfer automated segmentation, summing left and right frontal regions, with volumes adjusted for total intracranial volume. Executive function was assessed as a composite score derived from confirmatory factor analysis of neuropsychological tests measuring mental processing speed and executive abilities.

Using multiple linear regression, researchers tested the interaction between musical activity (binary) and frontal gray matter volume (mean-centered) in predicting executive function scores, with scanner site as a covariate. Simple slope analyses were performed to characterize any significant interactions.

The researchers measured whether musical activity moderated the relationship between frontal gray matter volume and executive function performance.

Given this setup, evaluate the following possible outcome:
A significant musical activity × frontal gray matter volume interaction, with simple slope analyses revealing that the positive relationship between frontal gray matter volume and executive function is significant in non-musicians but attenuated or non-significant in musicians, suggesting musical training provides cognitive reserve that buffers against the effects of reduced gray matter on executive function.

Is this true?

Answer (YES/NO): NO